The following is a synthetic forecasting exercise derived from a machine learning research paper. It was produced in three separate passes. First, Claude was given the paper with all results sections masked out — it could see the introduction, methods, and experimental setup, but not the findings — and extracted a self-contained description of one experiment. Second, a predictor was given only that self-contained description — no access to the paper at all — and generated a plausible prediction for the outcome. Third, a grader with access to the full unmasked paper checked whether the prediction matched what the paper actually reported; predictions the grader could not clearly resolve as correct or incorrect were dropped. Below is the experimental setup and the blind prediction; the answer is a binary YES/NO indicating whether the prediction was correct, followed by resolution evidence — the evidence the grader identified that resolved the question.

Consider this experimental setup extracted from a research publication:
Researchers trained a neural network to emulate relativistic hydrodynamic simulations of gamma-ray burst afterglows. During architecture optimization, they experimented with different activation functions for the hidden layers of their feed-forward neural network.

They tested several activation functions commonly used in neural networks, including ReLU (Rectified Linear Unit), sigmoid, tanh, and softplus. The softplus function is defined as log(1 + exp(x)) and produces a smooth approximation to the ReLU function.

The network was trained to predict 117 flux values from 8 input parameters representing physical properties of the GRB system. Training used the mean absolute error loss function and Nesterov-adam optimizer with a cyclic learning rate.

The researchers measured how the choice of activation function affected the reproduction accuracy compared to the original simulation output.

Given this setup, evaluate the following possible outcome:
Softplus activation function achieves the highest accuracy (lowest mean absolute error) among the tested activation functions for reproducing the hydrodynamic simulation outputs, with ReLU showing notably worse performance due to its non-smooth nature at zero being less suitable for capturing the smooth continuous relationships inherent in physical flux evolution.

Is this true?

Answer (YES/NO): NO